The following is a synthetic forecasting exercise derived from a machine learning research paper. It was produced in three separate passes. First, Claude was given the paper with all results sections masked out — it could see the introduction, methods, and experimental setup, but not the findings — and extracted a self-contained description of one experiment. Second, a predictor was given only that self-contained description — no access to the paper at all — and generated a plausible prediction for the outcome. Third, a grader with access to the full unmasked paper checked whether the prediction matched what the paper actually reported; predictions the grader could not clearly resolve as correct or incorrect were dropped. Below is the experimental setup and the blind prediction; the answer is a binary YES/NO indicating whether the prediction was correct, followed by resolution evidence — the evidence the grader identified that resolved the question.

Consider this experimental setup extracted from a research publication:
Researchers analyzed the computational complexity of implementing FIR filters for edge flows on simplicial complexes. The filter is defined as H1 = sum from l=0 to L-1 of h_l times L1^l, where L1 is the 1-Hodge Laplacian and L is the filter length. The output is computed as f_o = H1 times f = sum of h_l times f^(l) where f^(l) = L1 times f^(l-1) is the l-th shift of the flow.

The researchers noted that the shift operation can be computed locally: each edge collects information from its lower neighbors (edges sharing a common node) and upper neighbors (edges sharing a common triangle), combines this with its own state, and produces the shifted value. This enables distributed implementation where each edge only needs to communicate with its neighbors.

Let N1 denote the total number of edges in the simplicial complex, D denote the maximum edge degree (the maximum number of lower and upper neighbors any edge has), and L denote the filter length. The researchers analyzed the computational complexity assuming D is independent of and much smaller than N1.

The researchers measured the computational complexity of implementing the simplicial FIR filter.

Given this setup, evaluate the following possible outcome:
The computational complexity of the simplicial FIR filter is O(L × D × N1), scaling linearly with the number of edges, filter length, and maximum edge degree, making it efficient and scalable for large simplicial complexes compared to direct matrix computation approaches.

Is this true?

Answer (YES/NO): YES